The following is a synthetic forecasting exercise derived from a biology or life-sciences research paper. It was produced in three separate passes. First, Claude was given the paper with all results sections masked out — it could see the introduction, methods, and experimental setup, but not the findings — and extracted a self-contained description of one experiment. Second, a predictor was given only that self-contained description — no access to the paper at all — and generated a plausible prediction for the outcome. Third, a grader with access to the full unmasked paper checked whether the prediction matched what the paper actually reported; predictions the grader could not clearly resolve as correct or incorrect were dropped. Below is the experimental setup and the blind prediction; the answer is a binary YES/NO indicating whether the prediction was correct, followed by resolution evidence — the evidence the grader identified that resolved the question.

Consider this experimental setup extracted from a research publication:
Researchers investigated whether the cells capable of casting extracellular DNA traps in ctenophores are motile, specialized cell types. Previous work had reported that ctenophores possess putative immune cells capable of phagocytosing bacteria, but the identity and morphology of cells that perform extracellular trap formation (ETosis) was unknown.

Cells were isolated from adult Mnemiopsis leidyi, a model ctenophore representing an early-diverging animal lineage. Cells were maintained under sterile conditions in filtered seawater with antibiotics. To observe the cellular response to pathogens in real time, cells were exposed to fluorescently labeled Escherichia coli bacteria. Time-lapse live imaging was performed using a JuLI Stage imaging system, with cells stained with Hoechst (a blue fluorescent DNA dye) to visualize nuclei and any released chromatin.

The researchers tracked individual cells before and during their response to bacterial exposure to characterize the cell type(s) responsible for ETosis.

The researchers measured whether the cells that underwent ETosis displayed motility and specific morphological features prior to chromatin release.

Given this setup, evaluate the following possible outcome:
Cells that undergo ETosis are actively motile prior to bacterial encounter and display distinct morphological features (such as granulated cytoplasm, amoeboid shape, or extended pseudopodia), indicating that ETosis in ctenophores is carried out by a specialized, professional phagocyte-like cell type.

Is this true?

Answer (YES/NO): YES